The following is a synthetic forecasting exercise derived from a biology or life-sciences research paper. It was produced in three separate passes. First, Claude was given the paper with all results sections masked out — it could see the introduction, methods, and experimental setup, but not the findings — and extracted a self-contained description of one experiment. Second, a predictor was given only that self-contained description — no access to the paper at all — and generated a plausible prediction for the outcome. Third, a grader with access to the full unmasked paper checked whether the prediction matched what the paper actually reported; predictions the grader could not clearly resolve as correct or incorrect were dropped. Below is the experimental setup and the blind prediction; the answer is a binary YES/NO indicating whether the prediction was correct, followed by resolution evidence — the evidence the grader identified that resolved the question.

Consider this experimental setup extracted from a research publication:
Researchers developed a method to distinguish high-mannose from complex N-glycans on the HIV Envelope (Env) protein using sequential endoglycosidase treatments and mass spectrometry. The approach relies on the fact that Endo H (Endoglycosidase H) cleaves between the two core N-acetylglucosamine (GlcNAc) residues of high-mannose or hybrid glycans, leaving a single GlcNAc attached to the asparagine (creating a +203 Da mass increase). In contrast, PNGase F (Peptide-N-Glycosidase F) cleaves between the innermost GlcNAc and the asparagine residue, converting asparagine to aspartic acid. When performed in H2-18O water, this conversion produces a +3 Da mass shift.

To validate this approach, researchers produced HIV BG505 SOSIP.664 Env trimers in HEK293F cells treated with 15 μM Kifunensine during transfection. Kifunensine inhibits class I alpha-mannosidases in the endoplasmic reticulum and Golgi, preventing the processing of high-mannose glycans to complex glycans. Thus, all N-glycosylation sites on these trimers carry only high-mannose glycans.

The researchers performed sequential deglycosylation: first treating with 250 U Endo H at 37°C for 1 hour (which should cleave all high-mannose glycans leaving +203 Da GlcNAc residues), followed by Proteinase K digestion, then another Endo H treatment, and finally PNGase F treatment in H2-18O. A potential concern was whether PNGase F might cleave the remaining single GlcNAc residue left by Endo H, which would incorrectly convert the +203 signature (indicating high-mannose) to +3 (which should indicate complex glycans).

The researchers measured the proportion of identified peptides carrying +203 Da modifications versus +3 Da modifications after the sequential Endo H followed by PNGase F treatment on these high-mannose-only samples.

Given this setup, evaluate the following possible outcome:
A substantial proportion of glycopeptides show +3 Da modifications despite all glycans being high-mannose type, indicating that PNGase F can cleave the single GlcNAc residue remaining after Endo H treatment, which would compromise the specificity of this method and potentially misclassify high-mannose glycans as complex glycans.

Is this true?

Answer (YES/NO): NO